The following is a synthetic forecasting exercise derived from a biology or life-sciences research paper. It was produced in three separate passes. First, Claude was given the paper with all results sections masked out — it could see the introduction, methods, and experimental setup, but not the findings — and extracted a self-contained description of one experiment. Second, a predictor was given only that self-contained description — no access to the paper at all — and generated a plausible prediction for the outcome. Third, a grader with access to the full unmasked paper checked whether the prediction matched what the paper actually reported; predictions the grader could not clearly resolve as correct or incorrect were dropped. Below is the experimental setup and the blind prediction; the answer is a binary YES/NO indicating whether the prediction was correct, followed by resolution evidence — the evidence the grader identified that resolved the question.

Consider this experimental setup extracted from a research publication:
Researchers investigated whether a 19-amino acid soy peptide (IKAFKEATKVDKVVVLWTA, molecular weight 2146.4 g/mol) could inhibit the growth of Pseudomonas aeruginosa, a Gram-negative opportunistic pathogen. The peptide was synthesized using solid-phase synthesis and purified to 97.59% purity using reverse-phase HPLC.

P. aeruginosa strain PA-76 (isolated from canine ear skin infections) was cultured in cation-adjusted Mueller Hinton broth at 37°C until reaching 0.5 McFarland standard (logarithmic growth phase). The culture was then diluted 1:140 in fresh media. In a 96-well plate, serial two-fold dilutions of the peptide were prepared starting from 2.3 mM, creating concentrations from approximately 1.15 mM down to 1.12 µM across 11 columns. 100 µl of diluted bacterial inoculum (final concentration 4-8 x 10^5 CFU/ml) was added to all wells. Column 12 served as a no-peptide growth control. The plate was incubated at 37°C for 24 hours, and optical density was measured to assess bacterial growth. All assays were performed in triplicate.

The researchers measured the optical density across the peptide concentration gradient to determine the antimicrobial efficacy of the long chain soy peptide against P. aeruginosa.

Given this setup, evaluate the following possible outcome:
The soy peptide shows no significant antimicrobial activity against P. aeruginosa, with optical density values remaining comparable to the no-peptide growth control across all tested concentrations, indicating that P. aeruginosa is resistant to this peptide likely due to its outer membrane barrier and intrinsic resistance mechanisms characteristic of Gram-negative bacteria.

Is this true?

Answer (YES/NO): NO